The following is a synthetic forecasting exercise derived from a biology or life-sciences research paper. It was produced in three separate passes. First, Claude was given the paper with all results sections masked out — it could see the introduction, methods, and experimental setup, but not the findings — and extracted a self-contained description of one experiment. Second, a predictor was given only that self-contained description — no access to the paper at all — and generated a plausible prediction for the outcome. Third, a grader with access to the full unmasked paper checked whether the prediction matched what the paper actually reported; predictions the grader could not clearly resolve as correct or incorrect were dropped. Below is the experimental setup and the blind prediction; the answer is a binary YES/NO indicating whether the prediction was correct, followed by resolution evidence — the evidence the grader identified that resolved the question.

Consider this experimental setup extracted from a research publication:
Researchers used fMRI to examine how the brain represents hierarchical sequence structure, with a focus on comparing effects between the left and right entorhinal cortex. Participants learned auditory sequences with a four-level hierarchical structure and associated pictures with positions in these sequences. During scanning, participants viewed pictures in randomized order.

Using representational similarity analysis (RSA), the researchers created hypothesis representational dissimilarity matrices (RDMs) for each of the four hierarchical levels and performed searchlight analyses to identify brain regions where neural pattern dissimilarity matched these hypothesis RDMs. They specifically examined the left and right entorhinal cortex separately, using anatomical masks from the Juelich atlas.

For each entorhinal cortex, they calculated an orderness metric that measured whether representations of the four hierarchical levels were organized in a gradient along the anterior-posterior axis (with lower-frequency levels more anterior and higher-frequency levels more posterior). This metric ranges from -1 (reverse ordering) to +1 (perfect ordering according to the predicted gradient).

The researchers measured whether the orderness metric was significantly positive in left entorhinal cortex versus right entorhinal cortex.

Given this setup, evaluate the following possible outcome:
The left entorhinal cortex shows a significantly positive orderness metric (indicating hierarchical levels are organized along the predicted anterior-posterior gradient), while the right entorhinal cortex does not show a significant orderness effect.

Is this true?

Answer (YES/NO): YES